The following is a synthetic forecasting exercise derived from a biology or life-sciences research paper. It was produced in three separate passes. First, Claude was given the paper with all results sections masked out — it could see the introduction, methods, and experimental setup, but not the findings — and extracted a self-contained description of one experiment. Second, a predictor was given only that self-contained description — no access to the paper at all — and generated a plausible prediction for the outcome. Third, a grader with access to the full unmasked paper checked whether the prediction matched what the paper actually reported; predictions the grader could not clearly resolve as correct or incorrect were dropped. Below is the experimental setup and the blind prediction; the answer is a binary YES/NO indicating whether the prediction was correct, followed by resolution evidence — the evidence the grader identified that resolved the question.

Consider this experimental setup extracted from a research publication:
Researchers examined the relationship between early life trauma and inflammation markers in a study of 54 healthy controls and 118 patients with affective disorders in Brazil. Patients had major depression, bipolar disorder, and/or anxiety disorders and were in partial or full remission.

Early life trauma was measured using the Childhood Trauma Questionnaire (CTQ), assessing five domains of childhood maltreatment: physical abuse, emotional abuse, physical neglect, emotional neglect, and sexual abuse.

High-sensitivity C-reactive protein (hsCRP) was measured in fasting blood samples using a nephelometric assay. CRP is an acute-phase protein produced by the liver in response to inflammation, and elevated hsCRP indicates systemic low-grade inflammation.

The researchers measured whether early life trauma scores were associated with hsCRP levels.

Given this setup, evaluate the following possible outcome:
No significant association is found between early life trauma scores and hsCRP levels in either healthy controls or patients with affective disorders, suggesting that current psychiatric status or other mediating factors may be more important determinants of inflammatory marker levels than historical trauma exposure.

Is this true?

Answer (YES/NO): NO